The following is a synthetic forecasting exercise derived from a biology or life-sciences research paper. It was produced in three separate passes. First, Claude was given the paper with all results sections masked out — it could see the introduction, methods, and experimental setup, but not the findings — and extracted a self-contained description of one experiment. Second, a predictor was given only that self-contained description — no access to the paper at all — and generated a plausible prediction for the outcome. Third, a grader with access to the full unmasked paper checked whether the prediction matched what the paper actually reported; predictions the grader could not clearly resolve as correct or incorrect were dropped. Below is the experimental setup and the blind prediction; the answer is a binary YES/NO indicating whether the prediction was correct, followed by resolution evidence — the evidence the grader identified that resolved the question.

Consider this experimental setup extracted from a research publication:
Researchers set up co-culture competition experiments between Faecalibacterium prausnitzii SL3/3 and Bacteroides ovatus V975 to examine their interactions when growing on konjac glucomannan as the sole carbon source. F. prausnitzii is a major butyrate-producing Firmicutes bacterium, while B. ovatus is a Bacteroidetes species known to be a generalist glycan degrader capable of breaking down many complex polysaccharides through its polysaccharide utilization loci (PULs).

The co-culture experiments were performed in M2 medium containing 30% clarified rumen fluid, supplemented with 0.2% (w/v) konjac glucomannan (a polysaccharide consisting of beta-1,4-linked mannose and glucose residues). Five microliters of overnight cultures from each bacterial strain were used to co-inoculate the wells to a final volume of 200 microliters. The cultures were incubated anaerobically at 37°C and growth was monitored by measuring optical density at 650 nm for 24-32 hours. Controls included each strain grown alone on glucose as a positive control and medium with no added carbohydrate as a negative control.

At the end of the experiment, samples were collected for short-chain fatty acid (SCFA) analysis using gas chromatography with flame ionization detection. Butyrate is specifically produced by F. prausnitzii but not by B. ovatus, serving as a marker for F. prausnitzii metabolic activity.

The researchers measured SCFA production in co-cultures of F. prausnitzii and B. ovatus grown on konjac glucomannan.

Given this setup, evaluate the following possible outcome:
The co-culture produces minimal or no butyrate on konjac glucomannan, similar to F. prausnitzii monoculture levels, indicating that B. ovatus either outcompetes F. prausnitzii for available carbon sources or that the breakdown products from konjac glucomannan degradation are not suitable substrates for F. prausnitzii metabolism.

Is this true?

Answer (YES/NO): NO